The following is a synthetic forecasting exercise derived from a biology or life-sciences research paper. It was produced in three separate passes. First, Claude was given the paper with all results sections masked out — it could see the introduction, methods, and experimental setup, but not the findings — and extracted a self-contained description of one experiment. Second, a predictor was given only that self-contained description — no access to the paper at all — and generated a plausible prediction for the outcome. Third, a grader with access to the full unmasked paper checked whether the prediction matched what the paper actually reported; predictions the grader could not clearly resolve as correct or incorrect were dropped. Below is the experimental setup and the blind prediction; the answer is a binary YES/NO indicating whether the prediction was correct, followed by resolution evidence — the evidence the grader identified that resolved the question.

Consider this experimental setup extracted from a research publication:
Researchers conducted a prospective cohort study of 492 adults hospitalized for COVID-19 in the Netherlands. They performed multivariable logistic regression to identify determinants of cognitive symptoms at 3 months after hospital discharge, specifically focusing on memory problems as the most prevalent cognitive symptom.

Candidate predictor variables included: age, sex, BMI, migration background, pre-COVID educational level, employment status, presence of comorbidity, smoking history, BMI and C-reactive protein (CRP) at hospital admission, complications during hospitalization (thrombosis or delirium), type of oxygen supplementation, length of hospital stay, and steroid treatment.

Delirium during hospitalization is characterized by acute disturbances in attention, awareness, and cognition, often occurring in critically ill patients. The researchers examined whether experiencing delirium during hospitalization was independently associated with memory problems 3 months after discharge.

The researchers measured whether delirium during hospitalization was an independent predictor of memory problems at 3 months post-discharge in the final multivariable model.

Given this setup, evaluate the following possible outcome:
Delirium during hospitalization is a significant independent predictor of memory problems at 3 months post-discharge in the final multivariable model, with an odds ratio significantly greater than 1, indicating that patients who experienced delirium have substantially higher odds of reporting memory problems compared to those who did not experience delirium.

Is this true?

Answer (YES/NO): NO